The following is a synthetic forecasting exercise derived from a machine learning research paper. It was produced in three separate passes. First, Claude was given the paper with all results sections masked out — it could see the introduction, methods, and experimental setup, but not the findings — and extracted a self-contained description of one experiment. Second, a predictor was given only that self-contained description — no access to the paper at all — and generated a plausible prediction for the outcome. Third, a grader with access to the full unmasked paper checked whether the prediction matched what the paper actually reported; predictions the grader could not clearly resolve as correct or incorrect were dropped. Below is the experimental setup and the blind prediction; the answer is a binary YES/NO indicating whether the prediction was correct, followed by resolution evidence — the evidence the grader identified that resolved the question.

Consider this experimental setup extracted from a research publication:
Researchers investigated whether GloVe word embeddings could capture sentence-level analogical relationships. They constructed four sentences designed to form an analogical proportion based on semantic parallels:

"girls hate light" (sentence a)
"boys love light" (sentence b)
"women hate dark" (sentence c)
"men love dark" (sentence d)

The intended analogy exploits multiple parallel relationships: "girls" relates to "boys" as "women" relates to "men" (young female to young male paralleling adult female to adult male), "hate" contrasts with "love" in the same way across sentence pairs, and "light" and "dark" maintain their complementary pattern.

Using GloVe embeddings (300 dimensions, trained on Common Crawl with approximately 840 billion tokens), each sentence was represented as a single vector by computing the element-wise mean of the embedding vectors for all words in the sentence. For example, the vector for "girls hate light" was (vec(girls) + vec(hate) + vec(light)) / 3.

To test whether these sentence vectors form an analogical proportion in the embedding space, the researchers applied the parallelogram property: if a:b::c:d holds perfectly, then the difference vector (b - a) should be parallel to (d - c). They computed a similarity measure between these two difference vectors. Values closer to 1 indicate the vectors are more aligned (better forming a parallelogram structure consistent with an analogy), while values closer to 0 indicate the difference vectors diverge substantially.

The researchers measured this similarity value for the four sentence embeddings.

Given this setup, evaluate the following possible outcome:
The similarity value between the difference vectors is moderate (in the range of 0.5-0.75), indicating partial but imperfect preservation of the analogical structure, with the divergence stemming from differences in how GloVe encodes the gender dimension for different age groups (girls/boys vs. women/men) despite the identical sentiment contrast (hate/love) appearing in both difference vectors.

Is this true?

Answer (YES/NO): NO